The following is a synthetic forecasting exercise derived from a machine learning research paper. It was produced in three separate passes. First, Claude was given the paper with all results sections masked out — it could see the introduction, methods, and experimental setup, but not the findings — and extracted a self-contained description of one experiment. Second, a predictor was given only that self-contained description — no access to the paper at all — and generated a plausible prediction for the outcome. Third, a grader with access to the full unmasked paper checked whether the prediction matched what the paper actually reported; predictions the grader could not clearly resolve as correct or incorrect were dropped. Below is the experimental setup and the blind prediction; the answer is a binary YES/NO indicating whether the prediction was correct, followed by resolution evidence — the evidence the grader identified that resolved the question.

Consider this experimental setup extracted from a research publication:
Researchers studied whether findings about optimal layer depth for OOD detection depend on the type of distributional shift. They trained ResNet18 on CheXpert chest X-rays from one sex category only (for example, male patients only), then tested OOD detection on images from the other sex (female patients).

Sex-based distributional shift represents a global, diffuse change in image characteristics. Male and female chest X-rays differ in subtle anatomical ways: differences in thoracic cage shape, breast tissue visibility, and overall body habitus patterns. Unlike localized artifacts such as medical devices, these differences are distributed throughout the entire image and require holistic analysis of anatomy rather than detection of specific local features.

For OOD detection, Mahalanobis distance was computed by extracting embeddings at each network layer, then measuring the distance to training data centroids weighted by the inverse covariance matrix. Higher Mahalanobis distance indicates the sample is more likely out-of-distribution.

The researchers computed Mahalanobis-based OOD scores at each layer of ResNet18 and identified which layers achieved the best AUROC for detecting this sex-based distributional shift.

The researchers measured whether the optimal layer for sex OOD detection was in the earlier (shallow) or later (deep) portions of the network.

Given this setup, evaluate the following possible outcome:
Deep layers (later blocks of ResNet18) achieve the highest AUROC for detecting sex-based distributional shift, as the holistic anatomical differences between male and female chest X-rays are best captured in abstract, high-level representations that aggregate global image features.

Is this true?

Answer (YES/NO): NO